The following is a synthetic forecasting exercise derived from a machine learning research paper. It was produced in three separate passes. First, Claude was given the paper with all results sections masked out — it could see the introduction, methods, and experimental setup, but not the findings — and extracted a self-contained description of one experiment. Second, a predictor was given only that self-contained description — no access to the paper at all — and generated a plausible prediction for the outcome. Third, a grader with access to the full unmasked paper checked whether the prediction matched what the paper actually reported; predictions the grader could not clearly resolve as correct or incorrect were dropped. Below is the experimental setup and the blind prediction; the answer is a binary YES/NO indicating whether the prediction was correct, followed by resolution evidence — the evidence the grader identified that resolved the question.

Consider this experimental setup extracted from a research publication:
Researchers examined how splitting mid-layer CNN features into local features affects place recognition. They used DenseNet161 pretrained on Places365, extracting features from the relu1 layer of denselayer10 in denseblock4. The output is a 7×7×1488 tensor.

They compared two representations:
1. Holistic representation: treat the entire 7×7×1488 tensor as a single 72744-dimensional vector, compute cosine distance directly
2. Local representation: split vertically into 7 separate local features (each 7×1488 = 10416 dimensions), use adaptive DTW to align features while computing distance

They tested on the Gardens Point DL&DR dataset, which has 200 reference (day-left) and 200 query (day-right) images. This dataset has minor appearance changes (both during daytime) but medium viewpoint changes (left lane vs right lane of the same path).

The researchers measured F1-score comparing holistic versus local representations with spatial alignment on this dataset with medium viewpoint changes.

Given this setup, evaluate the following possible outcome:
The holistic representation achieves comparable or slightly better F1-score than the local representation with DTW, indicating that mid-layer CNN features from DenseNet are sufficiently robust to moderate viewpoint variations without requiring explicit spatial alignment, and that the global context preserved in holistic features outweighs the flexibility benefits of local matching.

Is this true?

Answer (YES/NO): NO